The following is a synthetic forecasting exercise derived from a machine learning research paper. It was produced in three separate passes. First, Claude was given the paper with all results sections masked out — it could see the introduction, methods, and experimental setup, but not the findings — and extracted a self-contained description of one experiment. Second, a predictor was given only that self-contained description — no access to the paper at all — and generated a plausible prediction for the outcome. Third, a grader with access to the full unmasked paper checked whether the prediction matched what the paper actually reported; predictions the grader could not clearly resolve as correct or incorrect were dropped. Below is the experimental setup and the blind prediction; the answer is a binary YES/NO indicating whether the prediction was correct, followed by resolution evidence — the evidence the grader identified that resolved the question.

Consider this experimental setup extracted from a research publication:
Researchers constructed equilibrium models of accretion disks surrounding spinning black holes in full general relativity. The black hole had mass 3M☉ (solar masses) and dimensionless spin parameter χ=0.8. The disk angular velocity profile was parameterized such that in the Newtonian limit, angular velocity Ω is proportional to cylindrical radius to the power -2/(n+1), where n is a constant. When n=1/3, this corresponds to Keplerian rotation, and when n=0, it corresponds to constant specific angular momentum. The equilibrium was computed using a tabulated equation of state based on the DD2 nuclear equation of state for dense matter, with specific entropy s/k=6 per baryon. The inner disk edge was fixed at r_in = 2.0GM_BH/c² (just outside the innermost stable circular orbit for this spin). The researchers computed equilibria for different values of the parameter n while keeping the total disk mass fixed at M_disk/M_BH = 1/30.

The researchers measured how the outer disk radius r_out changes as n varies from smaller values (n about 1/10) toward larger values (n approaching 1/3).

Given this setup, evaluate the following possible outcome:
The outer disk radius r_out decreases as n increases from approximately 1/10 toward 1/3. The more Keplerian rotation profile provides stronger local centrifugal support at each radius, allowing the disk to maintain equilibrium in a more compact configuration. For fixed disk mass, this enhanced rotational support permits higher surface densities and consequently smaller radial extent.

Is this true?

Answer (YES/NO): NO